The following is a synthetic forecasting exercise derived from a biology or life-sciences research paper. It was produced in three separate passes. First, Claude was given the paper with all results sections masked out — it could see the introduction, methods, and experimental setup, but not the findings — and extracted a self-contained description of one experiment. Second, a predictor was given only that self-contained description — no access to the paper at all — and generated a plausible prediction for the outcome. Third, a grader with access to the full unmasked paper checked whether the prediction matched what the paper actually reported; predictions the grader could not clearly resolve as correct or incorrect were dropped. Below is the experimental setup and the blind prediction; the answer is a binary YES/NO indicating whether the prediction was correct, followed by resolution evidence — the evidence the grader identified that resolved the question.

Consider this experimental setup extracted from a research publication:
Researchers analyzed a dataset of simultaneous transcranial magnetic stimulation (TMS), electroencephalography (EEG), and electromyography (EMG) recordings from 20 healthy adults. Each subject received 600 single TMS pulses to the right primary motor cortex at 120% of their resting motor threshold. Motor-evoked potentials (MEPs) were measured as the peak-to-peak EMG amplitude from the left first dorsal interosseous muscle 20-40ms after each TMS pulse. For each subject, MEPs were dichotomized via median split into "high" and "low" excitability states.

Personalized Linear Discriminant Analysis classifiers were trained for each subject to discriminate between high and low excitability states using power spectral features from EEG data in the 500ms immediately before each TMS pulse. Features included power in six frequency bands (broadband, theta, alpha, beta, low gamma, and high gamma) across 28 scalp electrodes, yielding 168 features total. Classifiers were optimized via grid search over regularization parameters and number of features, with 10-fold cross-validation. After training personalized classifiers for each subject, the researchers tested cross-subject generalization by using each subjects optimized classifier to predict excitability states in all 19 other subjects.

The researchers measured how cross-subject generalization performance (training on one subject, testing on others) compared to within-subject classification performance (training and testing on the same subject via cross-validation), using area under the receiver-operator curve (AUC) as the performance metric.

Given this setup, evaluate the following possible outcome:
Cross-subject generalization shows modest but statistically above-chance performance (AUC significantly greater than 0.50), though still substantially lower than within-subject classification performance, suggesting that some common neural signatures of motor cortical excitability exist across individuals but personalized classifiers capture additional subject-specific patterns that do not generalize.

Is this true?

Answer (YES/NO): YES